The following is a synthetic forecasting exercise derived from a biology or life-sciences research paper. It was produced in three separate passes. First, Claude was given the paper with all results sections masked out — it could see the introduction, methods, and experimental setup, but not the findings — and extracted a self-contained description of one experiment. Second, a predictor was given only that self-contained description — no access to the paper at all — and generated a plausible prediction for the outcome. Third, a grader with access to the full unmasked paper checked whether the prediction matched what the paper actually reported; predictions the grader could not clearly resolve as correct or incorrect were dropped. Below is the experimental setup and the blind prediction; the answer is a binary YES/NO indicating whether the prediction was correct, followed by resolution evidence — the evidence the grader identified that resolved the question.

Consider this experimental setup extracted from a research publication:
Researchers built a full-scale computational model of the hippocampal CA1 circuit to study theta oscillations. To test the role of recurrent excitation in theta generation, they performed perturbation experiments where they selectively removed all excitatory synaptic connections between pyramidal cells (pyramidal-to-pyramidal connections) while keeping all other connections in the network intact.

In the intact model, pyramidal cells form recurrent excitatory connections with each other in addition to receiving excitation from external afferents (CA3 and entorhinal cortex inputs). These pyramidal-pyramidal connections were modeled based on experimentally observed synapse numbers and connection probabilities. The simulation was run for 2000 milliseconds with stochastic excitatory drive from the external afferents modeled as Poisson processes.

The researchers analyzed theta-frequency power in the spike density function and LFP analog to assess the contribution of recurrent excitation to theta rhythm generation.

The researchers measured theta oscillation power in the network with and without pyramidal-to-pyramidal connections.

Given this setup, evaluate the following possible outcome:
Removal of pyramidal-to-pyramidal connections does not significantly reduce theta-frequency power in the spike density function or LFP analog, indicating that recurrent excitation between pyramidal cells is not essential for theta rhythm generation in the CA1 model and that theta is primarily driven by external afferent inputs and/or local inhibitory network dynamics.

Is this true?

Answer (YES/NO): NO